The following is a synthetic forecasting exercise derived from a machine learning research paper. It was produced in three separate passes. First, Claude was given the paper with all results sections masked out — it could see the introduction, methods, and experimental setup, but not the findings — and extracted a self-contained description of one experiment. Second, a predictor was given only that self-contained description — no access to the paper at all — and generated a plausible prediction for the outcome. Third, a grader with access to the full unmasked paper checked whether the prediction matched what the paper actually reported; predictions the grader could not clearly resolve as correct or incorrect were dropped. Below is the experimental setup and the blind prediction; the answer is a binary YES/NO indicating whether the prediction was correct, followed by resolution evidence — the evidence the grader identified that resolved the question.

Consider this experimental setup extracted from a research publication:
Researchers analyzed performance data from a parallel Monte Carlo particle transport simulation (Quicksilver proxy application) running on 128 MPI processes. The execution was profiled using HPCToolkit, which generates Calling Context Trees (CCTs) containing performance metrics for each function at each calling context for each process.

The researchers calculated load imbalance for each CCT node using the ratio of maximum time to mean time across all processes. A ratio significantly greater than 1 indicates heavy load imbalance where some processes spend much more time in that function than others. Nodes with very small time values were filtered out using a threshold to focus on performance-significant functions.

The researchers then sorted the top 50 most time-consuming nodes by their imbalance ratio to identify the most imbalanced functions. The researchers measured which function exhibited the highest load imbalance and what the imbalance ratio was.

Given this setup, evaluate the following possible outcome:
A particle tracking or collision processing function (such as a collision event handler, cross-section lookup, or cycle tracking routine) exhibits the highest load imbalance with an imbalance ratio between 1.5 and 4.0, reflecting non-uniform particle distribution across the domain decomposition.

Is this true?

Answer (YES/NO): NO